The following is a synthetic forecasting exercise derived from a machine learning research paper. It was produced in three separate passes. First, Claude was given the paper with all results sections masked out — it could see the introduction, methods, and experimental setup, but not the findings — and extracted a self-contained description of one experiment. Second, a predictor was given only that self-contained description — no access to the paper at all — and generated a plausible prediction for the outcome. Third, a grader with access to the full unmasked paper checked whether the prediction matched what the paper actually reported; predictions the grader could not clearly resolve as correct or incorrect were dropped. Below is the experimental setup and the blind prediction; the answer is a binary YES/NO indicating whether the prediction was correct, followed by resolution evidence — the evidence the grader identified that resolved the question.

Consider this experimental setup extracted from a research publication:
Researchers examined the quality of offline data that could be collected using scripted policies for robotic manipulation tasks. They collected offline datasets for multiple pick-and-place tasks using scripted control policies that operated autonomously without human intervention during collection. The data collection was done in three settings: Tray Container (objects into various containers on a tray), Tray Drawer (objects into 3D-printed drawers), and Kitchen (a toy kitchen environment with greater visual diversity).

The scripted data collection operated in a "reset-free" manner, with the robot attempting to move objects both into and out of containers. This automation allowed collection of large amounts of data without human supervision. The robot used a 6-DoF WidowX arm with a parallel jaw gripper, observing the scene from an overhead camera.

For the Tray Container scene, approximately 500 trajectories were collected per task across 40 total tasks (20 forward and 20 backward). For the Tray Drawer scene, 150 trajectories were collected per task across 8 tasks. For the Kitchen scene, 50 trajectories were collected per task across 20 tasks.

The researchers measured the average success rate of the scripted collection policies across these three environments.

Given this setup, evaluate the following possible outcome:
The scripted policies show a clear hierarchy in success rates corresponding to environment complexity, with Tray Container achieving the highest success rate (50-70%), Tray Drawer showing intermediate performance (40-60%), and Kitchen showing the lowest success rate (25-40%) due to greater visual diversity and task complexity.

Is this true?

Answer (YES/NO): NO